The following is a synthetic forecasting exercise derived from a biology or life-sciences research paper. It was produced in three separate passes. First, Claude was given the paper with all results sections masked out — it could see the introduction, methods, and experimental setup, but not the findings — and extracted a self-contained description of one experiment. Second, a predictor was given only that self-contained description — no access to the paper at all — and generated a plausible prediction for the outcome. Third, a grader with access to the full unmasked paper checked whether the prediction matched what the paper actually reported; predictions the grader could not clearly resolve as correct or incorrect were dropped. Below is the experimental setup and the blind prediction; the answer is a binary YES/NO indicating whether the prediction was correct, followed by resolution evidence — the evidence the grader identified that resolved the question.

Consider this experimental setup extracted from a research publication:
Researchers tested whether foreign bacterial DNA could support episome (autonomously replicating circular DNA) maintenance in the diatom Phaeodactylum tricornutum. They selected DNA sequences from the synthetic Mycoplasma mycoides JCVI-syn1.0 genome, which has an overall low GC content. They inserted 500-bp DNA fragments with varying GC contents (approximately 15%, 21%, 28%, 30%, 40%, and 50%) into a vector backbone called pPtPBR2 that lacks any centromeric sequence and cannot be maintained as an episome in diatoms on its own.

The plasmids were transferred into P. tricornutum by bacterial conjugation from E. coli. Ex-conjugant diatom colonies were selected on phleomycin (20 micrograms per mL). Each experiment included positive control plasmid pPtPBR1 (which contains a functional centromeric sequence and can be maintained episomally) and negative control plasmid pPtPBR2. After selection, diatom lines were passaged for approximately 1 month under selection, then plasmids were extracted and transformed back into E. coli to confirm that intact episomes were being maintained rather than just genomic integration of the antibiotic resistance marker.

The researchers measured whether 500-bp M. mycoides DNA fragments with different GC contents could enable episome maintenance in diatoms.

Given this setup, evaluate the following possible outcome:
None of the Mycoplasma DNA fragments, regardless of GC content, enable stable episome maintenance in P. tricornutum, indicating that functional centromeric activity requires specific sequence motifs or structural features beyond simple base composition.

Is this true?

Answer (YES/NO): NO